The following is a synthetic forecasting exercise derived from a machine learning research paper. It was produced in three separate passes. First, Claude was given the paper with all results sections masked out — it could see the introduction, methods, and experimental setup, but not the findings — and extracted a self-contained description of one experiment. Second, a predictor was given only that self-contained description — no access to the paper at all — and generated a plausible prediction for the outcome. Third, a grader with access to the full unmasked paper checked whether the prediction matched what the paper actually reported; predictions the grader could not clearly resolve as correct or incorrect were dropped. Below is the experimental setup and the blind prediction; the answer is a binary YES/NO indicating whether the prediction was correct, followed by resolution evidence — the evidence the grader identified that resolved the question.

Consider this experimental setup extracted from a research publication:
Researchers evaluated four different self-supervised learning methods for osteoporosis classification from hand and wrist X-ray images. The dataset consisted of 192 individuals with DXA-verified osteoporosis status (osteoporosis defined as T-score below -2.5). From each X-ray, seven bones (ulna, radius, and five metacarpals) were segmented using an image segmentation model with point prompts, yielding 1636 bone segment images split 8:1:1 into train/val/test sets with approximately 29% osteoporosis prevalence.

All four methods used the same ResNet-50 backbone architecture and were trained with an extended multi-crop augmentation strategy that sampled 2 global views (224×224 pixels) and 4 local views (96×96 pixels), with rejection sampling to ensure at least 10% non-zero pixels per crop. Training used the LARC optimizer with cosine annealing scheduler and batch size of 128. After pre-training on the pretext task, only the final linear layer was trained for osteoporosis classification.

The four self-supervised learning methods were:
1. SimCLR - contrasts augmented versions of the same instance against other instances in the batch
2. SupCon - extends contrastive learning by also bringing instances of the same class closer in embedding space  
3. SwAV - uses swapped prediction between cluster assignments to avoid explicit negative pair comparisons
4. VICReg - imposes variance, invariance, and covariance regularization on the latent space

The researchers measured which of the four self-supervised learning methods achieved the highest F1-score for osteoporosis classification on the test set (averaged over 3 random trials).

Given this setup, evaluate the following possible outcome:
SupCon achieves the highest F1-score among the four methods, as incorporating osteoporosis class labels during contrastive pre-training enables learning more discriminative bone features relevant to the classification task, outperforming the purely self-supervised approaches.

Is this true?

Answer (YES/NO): NO